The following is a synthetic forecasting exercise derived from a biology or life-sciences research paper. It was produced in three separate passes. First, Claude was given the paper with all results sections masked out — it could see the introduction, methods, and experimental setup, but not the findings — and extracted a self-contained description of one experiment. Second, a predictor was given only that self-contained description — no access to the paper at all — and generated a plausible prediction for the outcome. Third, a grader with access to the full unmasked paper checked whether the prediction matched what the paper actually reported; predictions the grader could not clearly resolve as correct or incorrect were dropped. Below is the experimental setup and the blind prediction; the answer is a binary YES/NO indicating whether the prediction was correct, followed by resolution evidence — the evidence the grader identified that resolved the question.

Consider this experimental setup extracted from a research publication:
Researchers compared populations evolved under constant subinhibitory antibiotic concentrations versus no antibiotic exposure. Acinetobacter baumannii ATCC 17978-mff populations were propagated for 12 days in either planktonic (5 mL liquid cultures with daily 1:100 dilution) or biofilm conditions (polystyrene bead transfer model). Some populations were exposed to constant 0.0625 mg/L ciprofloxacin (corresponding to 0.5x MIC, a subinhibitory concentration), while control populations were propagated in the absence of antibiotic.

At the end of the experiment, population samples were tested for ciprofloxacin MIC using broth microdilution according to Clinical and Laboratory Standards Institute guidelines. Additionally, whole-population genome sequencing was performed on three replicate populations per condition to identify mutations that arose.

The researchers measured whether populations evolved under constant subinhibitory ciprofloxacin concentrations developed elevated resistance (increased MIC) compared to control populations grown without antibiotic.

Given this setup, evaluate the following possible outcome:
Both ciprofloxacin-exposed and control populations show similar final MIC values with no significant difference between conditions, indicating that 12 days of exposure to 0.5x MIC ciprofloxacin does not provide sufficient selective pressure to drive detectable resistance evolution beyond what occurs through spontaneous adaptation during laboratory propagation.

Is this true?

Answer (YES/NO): NO